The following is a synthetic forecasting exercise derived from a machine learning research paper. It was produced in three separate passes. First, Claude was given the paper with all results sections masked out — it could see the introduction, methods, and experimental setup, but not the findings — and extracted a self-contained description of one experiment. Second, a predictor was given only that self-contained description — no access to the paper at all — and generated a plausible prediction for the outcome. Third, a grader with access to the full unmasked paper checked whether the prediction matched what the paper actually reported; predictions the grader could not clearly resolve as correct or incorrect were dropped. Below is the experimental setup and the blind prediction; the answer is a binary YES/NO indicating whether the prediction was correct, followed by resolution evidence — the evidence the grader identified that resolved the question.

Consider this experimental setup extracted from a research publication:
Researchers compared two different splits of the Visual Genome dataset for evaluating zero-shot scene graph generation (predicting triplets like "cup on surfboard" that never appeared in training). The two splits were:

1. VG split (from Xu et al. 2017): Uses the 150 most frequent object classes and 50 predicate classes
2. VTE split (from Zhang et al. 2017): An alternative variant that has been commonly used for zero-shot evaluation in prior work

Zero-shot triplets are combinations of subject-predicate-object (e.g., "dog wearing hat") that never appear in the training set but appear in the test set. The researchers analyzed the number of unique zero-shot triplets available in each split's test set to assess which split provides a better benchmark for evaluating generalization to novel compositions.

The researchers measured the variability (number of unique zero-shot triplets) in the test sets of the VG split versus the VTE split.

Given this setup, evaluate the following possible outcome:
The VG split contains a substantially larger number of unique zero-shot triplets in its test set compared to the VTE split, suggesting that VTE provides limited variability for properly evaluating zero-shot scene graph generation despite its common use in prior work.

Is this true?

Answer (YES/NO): YES